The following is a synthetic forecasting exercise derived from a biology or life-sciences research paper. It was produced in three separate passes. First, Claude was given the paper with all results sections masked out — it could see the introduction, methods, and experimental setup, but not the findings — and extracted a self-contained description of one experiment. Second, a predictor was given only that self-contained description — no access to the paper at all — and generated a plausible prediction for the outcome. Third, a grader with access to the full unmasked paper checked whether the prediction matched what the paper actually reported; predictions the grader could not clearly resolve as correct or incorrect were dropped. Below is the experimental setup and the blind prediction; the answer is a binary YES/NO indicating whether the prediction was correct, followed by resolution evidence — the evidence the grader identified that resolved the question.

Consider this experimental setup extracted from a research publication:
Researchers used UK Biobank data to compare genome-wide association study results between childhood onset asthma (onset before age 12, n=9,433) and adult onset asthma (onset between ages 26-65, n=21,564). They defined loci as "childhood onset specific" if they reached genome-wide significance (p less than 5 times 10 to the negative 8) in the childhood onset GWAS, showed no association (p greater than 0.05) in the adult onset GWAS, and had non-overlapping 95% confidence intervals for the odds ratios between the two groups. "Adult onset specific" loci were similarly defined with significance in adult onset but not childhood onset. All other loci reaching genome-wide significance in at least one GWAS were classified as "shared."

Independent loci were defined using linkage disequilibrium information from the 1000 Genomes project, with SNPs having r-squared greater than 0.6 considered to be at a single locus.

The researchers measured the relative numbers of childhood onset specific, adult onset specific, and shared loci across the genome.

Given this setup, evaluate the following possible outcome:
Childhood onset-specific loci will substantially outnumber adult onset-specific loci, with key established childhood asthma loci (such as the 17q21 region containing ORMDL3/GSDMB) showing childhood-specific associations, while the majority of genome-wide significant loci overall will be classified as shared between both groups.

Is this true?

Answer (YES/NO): YES